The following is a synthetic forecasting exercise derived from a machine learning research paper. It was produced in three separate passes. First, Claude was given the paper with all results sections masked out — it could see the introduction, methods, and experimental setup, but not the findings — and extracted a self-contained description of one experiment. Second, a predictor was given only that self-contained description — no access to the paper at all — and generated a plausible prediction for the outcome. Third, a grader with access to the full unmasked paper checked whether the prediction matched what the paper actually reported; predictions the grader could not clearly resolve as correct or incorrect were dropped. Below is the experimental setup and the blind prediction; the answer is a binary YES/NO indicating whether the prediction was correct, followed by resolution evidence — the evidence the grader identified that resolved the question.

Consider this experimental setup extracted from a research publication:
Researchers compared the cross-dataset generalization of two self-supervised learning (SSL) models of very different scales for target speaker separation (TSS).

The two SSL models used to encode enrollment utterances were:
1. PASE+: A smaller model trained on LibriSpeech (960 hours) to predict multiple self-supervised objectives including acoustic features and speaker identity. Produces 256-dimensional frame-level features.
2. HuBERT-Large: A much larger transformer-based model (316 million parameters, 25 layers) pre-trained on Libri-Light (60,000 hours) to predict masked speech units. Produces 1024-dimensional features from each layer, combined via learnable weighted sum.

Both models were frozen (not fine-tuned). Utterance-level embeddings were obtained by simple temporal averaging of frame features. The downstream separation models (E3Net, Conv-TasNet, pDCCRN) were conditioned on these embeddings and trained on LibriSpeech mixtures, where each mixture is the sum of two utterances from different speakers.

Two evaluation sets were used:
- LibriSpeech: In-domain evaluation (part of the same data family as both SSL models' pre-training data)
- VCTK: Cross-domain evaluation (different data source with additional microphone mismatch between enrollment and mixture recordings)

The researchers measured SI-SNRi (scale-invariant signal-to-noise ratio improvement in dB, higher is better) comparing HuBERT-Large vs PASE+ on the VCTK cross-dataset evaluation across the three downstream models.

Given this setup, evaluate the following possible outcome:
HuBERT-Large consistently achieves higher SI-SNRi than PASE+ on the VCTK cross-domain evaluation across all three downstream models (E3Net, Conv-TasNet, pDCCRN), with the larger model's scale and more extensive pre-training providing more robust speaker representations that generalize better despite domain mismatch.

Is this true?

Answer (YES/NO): NO